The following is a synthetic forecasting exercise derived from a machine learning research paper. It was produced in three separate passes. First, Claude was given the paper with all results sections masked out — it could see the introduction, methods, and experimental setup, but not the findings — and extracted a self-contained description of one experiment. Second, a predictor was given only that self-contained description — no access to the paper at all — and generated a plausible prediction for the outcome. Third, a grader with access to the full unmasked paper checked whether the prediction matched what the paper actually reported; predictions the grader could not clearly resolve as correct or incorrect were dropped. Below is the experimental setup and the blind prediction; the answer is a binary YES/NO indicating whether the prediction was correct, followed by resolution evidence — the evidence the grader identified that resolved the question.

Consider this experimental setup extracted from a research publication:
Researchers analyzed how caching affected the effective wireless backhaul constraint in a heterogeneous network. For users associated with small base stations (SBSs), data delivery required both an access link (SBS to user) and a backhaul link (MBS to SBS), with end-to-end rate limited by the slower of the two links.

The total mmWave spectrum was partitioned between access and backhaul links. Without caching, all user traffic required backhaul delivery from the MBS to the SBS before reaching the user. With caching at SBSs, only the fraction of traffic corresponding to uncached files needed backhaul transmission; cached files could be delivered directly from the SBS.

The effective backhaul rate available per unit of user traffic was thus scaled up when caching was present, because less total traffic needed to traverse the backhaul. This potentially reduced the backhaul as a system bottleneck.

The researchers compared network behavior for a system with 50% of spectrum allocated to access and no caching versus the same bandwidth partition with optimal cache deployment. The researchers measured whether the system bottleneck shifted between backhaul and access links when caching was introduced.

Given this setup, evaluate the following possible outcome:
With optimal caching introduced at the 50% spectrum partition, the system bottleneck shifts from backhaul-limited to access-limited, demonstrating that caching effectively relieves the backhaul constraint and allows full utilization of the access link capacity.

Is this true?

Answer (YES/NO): YES